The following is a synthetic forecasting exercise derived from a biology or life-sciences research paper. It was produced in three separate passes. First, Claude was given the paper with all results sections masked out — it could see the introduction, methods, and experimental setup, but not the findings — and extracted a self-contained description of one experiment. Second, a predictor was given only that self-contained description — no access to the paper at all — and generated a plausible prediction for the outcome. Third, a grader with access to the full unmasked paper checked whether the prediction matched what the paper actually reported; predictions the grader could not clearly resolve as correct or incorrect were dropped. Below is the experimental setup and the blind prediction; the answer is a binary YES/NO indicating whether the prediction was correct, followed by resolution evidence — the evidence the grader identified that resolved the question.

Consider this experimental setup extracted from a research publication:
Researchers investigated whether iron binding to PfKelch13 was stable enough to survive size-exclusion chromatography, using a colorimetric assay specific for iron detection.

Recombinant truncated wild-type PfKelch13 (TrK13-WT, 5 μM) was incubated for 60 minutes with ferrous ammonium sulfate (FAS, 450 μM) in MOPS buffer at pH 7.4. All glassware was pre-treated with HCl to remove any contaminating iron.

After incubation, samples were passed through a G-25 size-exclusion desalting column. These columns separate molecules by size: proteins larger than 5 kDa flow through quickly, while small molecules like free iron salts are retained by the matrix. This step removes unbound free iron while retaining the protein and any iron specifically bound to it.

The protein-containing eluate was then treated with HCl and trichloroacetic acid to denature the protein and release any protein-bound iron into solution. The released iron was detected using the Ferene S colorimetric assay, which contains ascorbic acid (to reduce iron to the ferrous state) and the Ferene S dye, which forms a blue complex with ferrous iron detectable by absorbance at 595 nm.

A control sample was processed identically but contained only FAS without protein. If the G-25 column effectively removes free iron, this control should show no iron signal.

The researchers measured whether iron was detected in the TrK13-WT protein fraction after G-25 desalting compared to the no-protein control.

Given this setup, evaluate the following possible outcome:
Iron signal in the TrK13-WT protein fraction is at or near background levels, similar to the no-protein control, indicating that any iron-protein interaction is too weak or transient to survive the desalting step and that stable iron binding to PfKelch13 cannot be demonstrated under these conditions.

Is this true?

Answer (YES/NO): NO